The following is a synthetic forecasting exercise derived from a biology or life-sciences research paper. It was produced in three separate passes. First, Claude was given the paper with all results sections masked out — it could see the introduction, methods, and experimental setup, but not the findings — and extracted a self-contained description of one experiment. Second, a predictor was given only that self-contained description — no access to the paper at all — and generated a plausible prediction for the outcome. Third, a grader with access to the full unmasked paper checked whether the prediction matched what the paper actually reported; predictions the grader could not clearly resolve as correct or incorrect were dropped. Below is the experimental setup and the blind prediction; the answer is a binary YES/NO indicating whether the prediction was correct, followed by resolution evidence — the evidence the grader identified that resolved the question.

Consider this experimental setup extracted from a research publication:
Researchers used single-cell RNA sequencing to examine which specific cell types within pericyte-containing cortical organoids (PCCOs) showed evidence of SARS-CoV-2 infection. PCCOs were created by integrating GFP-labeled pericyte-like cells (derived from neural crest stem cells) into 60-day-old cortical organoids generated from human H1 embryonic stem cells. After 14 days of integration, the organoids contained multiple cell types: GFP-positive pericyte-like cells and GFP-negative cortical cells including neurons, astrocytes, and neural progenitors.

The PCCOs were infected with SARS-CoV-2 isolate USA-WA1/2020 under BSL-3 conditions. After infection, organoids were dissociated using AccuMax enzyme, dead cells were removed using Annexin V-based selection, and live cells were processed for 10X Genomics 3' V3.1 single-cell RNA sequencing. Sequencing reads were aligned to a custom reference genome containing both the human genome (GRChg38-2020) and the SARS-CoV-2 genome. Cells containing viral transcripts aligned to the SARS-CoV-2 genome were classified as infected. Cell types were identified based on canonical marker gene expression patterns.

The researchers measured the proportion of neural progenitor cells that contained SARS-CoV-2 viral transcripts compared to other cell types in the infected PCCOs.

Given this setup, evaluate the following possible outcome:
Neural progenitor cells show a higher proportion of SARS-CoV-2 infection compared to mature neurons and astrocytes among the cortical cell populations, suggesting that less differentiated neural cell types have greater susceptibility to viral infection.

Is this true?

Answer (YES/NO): NO